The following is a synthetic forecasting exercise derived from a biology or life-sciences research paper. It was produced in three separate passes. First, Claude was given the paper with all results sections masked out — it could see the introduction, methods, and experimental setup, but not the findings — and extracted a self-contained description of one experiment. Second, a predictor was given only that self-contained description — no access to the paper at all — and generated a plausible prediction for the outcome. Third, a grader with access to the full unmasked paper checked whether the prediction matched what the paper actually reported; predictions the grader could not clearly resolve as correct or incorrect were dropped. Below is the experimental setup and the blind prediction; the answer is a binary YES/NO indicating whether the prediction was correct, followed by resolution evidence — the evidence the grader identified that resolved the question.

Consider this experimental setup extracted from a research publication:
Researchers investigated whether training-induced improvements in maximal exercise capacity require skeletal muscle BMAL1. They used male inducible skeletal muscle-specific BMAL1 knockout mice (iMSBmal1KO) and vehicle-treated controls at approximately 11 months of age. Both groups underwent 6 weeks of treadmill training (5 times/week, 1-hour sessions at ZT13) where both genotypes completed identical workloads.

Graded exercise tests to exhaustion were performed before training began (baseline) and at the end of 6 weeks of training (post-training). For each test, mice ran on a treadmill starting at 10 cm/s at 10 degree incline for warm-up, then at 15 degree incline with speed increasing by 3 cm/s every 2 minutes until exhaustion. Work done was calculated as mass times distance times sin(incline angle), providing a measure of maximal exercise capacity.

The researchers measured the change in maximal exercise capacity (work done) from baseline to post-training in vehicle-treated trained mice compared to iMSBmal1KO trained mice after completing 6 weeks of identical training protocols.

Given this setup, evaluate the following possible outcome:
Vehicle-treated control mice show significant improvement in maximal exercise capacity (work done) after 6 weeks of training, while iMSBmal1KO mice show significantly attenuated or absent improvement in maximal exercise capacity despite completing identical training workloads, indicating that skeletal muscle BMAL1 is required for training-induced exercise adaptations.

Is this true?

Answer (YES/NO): NO